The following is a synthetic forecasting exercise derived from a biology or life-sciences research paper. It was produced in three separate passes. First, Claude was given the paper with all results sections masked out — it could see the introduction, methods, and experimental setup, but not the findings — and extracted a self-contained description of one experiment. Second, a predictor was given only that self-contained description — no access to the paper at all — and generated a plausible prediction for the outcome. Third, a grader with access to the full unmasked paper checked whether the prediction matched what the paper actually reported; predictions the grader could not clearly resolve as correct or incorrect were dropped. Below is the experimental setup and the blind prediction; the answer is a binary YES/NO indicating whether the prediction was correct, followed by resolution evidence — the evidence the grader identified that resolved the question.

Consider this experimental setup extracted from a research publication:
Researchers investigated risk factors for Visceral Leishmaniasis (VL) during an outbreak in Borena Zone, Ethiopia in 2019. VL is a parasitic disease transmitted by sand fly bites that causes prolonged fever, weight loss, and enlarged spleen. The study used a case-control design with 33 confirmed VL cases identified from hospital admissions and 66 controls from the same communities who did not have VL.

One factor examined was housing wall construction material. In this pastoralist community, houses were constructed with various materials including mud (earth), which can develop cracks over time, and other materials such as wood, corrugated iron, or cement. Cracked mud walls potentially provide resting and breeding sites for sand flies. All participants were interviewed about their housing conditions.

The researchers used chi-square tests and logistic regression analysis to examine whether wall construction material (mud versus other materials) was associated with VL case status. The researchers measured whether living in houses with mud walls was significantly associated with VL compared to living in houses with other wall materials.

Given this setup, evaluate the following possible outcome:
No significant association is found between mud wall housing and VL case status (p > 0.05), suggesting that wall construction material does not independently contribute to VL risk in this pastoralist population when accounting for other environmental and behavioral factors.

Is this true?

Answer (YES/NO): NO